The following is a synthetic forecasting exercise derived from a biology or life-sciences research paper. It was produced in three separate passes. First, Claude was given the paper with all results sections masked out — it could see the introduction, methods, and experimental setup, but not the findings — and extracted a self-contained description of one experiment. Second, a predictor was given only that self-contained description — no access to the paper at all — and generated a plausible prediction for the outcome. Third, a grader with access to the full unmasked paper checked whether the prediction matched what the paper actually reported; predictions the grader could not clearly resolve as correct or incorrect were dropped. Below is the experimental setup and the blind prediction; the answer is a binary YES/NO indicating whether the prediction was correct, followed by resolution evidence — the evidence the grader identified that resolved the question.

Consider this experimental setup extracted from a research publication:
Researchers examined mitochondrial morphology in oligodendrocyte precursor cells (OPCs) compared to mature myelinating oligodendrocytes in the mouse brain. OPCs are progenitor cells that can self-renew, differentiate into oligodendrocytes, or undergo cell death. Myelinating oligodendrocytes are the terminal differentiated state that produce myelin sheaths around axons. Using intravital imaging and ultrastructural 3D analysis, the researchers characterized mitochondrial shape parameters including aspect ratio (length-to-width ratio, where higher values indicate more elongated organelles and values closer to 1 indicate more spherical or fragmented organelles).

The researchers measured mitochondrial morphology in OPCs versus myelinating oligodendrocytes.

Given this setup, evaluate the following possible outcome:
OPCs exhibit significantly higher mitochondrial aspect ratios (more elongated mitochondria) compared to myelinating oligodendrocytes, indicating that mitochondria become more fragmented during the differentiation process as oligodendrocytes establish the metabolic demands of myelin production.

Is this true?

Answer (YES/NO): YES